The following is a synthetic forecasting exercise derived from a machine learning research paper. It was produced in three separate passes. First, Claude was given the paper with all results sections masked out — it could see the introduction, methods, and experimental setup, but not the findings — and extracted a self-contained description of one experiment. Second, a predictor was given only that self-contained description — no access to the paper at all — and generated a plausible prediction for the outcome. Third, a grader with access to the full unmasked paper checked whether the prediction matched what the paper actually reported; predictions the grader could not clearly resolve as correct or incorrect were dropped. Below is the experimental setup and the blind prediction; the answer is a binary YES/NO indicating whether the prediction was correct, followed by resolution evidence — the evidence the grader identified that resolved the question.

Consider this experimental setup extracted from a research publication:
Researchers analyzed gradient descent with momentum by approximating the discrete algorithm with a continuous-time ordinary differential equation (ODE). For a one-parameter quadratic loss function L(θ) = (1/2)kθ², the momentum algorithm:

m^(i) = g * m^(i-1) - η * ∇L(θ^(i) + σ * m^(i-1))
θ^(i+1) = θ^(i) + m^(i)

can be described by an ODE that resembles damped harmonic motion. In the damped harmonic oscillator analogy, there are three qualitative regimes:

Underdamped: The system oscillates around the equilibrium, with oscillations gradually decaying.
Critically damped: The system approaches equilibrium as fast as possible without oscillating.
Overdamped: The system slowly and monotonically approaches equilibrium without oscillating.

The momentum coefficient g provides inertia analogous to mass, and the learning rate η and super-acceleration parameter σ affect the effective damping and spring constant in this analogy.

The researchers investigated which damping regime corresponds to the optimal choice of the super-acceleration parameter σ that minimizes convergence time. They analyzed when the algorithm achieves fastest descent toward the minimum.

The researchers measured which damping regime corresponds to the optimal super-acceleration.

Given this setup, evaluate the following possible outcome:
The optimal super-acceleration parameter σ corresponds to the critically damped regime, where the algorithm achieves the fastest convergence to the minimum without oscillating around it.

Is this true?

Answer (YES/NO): YES